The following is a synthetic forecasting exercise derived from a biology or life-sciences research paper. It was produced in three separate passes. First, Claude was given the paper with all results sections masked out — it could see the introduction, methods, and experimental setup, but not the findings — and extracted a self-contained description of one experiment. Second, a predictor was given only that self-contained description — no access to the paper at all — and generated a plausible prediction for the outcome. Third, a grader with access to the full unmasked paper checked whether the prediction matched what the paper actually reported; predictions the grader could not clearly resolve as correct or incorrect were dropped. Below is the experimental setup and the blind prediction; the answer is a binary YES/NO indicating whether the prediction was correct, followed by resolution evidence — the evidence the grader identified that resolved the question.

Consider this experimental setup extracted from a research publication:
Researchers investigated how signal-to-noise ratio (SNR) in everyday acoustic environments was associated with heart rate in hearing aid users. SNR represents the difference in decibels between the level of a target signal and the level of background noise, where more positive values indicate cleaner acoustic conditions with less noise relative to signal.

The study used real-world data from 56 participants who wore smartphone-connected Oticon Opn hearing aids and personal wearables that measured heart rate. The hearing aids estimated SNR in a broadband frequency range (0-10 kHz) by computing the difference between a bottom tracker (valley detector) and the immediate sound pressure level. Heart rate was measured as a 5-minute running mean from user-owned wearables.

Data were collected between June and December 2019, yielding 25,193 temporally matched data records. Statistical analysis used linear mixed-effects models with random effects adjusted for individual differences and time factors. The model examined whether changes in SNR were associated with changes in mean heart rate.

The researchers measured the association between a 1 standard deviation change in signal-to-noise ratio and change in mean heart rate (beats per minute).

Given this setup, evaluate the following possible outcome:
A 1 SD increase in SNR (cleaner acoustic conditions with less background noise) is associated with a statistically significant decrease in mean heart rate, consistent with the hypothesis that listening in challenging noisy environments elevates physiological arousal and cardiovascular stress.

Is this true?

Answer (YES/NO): YES